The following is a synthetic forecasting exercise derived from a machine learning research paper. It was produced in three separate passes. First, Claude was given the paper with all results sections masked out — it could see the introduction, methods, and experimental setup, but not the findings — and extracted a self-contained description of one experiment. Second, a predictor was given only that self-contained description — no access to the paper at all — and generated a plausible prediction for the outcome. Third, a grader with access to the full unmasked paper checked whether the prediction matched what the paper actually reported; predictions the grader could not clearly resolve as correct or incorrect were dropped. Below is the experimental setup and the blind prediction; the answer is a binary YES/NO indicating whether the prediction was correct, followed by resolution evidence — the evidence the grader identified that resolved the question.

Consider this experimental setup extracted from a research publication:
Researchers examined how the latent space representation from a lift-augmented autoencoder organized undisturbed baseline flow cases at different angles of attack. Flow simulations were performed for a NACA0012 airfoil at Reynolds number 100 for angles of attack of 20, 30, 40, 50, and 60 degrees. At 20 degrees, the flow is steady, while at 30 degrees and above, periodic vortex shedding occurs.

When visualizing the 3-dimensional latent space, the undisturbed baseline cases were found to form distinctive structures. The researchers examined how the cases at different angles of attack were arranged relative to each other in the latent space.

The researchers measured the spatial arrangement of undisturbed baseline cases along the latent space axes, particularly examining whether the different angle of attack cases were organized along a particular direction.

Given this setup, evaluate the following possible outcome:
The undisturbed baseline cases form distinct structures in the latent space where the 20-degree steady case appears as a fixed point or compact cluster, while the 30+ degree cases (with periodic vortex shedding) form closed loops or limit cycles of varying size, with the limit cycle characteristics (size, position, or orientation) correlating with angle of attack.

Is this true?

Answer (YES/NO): YES